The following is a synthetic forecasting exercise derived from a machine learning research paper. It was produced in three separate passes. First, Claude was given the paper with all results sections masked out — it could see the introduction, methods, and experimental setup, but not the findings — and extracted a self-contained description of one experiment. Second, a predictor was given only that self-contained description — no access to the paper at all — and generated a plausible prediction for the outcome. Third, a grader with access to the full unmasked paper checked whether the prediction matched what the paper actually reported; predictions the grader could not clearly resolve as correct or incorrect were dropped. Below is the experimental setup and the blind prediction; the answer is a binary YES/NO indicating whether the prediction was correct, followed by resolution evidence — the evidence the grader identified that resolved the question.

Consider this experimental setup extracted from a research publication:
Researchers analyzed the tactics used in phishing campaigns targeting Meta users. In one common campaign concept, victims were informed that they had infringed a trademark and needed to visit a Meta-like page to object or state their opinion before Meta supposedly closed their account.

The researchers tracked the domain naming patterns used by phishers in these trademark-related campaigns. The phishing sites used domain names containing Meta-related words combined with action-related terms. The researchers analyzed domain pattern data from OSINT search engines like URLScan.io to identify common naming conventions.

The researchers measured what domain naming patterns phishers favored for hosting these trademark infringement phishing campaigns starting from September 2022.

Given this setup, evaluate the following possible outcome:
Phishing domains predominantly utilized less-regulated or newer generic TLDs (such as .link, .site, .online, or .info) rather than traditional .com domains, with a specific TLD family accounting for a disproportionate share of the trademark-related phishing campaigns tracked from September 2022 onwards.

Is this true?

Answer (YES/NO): NO